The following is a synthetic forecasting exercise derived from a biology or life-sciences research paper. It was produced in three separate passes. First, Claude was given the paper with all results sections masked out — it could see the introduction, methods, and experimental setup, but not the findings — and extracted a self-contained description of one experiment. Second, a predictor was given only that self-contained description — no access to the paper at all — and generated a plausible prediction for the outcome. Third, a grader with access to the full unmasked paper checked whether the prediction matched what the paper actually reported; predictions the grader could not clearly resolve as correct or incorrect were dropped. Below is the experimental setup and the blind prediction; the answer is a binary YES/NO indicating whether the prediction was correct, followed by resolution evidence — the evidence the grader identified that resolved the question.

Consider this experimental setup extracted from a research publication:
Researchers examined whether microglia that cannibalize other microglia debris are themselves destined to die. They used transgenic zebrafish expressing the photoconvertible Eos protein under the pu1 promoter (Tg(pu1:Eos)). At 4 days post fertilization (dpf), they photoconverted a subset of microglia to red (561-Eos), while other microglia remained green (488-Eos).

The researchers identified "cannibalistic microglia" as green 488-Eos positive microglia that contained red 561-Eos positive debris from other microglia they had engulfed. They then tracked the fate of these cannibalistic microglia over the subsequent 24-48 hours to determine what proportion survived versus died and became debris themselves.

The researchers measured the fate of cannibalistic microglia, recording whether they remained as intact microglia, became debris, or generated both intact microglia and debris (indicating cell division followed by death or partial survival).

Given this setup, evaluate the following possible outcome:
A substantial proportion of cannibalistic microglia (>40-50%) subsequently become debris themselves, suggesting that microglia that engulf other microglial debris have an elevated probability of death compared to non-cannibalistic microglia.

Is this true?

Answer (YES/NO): YES